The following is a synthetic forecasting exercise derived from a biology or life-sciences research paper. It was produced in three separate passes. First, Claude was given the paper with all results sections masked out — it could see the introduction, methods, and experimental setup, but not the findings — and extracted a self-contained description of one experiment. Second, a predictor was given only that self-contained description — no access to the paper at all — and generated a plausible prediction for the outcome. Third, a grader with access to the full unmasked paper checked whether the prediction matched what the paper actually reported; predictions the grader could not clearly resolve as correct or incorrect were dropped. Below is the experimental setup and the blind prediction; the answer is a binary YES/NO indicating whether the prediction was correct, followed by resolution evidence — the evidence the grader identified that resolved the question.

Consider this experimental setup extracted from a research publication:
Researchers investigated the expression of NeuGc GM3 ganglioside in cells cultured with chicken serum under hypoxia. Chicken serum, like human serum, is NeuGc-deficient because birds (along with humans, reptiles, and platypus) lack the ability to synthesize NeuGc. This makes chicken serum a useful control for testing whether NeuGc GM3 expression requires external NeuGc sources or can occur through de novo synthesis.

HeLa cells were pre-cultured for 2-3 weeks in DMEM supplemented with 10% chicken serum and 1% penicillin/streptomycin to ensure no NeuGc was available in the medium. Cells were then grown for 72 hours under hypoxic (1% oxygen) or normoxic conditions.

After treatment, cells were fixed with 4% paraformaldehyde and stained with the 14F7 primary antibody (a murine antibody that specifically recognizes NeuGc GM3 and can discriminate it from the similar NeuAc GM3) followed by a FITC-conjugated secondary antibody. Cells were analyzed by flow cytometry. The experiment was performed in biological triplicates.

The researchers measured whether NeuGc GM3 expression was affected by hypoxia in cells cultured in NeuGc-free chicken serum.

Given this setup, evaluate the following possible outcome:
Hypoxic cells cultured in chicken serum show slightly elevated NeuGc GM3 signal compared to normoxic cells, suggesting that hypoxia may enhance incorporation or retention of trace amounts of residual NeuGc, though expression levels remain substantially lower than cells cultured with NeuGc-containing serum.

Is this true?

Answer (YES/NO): NO